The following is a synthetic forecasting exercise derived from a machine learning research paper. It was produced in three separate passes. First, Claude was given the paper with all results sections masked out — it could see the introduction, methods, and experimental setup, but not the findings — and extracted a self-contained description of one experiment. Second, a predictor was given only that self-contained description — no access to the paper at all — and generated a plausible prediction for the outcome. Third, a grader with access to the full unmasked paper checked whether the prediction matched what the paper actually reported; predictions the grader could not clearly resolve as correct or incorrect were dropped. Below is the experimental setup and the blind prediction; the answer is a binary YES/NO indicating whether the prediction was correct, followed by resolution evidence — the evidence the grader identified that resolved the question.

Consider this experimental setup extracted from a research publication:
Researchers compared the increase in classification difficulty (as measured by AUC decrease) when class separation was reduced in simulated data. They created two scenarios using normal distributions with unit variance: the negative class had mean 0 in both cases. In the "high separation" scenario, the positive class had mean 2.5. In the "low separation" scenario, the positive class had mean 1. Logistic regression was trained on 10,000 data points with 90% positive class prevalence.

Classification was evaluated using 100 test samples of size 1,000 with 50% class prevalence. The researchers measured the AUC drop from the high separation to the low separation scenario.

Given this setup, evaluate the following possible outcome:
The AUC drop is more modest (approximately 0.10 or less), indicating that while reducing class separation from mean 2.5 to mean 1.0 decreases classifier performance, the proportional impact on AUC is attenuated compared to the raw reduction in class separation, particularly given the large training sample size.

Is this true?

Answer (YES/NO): NO